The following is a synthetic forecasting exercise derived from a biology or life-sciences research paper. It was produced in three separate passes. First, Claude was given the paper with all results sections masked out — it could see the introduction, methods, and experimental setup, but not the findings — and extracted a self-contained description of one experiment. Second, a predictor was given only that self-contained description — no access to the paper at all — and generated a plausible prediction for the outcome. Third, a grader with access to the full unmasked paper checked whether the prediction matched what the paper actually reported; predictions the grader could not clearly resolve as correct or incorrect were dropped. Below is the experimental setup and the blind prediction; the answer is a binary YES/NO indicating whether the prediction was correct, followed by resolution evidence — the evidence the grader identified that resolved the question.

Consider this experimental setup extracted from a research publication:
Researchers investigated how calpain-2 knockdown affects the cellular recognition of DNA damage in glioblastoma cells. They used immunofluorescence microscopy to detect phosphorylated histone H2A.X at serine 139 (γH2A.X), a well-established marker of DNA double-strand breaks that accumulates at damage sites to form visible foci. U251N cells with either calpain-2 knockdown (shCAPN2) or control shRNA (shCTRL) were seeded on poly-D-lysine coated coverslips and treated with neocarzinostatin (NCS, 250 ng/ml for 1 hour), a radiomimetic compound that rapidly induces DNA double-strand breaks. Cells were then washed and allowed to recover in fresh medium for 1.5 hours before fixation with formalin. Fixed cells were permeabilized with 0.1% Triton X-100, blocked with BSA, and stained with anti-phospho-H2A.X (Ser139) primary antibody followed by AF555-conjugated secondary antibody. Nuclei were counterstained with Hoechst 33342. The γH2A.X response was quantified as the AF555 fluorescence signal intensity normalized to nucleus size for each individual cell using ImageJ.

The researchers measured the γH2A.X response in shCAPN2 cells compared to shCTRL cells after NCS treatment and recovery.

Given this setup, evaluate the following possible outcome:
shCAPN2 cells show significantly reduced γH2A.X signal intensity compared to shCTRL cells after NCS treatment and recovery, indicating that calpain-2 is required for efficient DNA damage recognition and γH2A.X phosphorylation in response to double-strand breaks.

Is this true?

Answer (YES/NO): NO